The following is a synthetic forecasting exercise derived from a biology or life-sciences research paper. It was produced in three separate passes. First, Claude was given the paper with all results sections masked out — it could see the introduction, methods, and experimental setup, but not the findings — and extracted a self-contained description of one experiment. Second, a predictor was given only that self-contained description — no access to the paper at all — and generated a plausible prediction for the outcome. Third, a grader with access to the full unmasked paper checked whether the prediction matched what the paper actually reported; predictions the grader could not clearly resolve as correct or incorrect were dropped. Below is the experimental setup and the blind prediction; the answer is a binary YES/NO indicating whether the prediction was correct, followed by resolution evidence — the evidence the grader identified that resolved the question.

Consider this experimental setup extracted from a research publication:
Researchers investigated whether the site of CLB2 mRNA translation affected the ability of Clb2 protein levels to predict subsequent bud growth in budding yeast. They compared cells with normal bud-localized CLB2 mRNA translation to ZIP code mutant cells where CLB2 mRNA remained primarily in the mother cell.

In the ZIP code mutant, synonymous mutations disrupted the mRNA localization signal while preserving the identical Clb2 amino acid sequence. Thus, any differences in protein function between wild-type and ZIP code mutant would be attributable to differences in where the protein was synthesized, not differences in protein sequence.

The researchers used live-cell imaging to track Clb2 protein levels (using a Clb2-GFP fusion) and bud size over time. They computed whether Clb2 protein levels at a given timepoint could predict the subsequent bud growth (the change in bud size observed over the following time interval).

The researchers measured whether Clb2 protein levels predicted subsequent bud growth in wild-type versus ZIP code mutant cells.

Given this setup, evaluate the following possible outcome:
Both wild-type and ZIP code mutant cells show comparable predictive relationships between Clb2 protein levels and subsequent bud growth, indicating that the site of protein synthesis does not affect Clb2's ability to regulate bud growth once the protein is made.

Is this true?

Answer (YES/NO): NO